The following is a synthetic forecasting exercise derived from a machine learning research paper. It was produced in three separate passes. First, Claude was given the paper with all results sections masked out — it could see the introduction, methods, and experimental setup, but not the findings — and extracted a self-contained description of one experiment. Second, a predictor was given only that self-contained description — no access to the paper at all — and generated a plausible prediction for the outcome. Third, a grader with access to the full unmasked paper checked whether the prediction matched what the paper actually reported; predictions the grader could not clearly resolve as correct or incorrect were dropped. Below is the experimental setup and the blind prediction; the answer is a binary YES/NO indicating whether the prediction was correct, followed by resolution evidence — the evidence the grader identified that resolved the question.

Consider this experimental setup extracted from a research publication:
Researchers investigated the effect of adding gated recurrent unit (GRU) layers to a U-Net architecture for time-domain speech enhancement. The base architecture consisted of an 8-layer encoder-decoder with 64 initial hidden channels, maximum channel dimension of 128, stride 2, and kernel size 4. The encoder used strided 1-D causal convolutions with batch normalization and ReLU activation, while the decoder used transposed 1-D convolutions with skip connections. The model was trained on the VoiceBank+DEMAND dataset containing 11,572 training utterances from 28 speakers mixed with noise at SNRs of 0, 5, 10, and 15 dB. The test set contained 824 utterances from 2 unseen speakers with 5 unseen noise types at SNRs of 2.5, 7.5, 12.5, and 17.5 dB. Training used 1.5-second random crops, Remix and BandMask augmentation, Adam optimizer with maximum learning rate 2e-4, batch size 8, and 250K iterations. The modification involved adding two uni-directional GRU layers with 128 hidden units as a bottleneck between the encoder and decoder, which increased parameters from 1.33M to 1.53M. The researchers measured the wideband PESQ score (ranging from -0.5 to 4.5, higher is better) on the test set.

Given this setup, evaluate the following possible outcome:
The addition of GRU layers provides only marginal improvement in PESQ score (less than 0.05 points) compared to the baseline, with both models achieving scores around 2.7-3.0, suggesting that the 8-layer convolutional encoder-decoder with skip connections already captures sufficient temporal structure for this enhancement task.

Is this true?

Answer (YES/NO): NO